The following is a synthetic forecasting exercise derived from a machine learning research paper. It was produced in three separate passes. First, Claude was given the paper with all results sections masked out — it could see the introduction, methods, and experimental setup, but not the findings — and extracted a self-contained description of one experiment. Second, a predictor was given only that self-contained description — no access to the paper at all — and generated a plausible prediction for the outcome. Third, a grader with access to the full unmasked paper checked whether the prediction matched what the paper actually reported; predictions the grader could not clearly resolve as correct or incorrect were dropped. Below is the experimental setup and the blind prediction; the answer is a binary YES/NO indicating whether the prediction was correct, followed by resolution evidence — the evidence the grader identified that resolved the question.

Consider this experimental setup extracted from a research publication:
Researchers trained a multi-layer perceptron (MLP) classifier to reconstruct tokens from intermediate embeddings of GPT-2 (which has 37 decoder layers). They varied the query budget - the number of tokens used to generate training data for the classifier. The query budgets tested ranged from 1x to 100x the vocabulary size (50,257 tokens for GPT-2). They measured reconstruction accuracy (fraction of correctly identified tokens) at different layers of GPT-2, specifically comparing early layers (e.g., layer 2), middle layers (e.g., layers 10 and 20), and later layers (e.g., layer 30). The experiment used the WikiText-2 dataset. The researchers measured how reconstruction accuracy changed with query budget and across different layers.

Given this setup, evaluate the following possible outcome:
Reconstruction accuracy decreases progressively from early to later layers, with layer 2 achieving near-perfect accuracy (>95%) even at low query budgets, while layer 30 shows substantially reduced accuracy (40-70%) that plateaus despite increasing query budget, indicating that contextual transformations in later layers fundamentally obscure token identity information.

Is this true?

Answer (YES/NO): NO